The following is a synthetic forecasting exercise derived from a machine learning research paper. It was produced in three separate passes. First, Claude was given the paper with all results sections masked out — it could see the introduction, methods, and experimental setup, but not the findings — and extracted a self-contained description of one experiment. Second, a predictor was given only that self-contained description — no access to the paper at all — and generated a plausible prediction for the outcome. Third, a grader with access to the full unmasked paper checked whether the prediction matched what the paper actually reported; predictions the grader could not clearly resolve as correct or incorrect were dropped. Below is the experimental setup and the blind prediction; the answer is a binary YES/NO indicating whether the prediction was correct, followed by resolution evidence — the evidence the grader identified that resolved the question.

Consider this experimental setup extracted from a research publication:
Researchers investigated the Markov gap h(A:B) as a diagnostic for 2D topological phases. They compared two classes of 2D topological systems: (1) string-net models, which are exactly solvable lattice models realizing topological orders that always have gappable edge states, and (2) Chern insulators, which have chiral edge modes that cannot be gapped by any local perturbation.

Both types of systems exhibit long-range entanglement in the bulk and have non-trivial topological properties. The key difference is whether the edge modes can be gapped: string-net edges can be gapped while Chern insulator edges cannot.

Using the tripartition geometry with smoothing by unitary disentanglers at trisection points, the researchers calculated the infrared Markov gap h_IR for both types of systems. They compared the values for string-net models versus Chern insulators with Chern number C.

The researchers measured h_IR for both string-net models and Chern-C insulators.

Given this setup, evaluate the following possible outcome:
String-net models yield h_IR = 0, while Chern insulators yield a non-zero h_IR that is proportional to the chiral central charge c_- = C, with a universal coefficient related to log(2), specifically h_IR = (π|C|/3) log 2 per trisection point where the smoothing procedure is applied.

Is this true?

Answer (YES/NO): NO